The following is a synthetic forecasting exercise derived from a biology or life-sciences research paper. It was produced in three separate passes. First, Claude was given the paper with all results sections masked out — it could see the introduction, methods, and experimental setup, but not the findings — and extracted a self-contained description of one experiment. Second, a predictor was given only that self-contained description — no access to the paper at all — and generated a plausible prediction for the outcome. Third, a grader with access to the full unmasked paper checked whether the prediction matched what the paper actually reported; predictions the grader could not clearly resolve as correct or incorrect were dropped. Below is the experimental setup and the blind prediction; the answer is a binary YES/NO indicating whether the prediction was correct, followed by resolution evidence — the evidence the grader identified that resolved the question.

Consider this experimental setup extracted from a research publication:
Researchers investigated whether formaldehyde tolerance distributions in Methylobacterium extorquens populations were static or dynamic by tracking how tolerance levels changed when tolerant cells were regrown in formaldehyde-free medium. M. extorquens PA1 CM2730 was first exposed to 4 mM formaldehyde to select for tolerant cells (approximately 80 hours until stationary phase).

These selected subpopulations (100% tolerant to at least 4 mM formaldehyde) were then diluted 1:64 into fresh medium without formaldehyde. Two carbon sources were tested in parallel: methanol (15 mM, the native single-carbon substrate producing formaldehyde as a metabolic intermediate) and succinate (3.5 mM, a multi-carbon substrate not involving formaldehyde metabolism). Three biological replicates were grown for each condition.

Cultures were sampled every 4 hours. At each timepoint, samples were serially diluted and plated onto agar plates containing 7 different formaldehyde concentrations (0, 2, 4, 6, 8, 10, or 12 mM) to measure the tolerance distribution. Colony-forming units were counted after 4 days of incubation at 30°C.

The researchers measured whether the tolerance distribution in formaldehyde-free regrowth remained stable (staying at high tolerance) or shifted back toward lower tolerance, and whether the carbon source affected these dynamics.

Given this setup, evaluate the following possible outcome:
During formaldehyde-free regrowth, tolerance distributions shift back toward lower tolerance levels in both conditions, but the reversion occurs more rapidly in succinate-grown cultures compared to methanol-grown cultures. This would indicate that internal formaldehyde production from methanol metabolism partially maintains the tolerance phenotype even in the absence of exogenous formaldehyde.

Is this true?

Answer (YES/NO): NO